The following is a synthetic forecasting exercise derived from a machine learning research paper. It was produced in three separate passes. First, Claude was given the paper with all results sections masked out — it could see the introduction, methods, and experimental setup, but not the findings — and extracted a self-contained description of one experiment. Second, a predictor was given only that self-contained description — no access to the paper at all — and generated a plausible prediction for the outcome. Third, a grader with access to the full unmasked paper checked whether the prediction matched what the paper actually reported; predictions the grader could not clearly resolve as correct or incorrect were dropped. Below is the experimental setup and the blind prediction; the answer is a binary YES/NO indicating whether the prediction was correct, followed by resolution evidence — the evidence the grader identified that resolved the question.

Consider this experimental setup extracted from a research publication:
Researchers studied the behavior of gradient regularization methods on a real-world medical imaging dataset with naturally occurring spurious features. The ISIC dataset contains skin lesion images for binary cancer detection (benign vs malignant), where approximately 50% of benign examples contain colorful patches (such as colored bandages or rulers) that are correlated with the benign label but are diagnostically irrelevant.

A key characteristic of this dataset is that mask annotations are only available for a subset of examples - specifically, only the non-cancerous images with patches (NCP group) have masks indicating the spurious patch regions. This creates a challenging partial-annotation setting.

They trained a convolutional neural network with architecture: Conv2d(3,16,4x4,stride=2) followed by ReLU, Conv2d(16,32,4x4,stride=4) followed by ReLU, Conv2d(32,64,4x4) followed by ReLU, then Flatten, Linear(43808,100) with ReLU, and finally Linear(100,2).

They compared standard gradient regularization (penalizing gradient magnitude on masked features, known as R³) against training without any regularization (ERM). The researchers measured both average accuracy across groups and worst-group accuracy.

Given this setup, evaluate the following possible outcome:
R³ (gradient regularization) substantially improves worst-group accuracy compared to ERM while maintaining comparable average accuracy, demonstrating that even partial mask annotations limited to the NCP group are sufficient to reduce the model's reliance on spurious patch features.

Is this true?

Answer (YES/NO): NO